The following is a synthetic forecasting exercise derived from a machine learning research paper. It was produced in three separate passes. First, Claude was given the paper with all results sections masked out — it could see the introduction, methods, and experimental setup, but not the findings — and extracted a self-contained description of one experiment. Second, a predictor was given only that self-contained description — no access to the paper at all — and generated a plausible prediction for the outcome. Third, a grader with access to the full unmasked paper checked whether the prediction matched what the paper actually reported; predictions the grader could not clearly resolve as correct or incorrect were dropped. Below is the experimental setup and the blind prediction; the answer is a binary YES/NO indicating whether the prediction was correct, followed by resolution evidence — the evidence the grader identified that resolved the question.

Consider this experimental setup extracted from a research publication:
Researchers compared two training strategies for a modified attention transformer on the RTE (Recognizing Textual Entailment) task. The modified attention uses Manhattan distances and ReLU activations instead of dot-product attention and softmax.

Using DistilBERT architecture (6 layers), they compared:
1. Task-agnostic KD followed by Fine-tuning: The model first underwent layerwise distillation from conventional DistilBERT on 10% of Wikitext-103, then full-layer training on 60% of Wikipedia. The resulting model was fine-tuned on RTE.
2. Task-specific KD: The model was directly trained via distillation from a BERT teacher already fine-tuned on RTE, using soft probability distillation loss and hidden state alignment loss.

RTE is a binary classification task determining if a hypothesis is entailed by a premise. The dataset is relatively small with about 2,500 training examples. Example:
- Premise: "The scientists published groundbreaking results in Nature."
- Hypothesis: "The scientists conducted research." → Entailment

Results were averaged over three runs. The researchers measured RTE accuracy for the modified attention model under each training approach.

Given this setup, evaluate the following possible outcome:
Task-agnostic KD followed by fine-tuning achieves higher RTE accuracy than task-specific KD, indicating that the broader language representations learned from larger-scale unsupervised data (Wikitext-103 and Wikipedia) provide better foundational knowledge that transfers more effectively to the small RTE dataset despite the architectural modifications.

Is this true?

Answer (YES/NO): YES